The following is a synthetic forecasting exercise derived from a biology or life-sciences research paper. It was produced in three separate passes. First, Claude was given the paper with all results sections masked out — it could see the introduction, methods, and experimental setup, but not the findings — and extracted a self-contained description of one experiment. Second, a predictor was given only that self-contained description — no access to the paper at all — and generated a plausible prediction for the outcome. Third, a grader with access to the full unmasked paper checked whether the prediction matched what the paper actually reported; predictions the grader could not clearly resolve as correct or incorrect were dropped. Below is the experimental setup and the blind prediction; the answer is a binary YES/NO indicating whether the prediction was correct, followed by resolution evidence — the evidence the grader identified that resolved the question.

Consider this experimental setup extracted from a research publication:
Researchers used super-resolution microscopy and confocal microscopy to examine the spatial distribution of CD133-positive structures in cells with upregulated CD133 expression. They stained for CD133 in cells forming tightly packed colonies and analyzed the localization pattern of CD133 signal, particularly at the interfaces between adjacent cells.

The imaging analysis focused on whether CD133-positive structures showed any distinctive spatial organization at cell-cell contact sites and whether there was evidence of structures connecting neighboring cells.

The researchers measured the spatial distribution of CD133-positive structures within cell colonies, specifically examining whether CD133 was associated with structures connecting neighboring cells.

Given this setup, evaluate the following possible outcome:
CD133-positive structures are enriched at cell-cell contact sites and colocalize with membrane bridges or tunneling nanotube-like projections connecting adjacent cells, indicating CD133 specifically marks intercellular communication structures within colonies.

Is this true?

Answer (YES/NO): YES